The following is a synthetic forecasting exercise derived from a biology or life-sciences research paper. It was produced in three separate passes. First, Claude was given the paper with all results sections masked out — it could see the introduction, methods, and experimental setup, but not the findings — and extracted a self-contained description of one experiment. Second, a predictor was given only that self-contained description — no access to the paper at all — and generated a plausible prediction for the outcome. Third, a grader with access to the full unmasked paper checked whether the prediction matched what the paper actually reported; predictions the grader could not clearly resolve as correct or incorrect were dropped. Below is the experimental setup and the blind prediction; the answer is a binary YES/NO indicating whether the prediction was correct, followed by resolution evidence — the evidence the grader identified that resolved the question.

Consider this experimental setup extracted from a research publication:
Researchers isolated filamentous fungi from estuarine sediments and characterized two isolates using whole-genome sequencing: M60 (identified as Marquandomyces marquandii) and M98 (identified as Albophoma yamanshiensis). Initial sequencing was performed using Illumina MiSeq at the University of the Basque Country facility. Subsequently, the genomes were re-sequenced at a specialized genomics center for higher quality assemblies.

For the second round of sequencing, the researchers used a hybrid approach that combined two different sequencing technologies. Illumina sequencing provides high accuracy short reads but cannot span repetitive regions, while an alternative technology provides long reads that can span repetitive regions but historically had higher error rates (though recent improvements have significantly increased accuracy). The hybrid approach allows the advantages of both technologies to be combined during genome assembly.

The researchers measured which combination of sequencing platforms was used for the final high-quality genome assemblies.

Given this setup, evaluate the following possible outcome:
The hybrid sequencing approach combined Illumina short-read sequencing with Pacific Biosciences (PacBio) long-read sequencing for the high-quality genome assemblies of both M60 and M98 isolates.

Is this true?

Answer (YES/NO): NO